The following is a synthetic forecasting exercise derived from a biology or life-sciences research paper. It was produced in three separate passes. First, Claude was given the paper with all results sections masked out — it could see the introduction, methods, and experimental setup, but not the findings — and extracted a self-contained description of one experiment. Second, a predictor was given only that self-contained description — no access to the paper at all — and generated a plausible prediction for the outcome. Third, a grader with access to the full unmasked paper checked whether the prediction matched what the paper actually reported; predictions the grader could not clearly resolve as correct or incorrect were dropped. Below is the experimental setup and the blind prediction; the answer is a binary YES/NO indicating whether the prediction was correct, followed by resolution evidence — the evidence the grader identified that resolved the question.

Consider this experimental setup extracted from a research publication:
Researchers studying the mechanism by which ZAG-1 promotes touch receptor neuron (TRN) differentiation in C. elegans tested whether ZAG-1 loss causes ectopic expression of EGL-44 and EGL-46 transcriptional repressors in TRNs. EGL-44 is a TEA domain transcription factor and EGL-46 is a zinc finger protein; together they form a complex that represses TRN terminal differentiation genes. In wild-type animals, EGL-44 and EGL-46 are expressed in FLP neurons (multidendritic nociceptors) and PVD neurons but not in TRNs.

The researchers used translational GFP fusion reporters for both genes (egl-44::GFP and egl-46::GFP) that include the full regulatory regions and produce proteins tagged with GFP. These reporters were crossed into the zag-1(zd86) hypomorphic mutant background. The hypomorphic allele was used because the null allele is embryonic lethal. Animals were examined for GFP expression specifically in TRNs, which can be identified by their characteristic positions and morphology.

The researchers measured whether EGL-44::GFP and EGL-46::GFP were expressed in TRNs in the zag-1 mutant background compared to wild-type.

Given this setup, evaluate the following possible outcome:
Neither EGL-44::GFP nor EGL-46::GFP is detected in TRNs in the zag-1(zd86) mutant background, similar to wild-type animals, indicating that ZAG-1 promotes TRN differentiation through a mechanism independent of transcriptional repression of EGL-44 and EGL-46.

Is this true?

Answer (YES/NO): NO